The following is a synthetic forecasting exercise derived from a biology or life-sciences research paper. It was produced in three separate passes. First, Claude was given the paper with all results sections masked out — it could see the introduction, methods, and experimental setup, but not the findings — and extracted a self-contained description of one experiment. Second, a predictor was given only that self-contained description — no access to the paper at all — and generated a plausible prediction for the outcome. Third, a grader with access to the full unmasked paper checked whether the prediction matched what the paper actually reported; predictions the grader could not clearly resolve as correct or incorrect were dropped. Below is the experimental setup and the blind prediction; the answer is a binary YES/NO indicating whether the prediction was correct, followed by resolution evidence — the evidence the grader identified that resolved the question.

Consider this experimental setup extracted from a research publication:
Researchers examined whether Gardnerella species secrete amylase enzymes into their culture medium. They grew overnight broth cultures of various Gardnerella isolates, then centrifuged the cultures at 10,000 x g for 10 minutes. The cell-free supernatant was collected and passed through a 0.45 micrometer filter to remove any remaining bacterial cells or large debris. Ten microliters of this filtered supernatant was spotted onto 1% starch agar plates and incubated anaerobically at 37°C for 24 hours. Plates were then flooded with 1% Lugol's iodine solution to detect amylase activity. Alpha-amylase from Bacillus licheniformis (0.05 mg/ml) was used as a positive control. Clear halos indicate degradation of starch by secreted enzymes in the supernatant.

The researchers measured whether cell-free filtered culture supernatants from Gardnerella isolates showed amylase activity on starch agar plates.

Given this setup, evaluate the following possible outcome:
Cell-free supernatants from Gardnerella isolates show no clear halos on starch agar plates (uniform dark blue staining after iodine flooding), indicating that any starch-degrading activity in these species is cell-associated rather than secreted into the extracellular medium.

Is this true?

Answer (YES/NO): NO